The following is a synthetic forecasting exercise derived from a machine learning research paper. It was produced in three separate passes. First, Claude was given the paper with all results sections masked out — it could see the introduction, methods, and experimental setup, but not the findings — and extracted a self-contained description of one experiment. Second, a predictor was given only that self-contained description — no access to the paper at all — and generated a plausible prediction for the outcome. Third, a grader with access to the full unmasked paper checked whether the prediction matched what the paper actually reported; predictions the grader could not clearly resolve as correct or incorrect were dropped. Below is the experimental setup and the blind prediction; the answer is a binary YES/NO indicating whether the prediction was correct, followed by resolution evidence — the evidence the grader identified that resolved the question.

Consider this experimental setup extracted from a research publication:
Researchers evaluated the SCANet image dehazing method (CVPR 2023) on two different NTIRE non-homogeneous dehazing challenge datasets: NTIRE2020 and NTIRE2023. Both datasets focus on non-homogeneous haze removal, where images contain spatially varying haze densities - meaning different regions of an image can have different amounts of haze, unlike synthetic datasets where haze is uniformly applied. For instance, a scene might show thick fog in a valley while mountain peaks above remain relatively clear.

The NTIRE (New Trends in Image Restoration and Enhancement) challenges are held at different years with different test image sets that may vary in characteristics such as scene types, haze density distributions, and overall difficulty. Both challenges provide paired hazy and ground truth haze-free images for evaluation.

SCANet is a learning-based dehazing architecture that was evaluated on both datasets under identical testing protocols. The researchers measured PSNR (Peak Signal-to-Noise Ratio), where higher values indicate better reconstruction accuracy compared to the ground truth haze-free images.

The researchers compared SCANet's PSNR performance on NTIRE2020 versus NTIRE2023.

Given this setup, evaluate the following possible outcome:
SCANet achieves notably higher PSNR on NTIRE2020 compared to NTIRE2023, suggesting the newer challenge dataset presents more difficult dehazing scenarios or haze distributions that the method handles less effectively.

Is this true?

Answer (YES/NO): NO